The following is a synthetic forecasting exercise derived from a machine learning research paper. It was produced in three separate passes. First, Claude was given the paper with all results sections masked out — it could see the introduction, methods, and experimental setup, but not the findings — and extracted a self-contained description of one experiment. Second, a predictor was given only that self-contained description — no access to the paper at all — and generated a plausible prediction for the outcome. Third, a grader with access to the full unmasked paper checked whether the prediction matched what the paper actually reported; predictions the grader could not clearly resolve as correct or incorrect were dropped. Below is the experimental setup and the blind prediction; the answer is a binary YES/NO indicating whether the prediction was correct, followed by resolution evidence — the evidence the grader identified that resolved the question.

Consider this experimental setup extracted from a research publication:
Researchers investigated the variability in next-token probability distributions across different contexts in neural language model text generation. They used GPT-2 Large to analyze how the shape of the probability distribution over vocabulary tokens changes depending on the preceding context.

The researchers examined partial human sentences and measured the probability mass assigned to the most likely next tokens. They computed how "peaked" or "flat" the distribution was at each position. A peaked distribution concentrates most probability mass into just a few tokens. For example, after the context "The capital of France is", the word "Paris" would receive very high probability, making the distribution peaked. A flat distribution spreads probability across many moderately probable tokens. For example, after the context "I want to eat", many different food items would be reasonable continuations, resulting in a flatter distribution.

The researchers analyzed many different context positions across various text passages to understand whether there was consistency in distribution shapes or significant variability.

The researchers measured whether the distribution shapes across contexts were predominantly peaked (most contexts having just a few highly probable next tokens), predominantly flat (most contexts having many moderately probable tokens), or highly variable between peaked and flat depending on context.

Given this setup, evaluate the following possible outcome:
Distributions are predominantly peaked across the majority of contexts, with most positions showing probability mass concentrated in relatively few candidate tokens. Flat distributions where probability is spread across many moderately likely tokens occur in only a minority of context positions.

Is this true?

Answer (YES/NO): NO